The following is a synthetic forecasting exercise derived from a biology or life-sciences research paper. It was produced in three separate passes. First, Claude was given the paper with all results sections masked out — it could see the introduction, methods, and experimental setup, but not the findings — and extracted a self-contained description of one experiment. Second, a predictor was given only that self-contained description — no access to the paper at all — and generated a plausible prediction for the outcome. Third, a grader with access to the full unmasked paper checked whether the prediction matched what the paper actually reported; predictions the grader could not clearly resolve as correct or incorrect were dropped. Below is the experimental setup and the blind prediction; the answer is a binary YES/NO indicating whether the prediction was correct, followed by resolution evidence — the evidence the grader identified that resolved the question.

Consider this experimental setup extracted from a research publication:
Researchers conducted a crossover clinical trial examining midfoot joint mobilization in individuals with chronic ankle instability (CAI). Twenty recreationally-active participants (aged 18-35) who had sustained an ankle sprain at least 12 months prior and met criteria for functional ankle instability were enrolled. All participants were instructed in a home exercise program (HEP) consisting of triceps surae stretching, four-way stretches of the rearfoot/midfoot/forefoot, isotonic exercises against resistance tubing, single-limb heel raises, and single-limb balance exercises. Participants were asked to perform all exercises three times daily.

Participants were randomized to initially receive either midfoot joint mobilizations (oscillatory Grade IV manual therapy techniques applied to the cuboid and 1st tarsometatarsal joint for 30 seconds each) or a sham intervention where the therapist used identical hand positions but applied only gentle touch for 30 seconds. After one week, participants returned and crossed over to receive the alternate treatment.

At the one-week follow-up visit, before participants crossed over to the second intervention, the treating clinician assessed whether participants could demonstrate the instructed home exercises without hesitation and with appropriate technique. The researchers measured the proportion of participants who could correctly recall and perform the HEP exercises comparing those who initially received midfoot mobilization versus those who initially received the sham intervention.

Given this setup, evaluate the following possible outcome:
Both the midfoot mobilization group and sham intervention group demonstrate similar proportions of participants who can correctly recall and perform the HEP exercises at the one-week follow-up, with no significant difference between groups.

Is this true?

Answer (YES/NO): NO